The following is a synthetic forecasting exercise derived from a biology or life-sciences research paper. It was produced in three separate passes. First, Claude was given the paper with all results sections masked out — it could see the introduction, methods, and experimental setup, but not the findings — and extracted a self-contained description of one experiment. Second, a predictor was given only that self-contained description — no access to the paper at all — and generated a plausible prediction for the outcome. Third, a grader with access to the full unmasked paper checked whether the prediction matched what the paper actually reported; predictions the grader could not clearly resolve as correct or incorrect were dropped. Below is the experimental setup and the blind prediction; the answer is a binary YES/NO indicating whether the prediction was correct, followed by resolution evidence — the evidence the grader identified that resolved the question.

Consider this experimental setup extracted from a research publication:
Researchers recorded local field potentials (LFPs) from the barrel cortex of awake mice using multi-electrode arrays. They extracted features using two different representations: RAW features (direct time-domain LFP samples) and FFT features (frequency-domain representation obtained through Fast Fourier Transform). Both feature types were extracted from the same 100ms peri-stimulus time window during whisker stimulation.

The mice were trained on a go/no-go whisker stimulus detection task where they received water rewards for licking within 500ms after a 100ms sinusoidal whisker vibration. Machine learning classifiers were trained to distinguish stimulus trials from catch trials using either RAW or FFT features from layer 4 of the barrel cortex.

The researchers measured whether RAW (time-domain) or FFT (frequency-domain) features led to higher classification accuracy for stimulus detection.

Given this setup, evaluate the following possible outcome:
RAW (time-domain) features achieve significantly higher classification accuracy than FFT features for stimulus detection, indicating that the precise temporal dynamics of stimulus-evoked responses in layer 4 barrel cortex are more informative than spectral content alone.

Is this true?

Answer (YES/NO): YES